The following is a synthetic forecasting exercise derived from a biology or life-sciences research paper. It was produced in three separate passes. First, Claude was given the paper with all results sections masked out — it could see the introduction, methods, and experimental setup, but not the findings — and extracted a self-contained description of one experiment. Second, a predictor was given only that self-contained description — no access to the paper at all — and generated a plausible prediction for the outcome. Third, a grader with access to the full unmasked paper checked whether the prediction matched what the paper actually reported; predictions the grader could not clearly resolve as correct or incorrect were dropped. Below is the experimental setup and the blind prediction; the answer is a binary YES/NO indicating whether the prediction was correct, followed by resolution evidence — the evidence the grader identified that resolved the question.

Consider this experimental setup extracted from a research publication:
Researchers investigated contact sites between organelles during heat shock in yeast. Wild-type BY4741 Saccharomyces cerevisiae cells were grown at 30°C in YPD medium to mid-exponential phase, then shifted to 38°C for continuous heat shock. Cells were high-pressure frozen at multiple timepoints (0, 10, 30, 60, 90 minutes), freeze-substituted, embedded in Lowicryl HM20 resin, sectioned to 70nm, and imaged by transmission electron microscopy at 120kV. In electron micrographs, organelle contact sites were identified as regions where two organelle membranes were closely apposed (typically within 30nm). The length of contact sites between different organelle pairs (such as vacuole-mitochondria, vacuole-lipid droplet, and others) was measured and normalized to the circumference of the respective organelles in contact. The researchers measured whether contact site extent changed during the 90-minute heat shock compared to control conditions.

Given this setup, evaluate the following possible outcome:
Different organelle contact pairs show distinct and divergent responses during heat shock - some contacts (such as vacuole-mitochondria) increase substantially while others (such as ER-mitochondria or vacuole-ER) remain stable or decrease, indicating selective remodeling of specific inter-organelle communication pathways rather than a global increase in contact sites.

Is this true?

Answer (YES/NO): NO